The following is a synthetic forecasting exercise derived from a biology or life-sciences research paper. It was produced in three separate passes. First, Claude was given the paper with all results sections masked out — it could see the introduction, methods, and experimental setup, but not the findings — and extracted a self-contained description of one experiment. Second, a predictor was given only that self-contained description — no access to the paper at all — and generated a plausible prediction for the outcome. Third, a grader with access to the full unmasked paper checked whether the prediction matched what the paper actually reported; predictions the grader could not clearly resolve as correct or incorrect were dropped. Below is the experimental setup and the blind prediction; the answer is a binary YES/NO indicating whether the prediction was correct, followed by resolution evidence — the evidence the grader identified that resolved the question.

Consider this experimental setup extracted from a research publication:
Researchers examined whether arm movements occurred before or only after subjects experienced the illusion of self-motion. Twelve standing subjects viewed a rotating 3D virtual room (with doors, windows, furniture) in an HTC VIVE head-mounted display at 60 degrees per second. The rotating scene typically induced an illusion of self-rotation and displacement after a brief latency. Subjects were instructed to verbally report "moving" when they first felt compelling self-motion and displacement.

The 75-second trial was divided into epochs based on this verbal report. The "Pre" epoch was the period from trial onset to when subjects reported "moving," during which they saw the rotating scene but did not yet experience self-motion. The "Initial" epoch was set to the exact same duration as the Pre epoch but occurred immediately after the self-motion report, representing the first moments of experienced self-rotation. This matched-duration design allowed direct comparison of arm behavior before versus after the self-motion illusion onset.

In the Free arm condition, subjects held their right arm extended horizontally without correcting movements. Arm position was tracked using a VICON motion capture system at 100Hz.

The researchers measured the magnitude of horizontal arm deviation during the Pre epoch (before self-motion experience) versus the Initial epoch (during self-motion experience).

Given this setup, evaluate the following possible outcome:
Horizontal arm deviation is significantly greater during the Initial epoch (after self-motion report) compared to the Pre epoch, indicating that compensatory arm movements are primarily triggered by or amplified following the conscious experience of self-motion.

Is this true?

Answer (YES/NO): NO